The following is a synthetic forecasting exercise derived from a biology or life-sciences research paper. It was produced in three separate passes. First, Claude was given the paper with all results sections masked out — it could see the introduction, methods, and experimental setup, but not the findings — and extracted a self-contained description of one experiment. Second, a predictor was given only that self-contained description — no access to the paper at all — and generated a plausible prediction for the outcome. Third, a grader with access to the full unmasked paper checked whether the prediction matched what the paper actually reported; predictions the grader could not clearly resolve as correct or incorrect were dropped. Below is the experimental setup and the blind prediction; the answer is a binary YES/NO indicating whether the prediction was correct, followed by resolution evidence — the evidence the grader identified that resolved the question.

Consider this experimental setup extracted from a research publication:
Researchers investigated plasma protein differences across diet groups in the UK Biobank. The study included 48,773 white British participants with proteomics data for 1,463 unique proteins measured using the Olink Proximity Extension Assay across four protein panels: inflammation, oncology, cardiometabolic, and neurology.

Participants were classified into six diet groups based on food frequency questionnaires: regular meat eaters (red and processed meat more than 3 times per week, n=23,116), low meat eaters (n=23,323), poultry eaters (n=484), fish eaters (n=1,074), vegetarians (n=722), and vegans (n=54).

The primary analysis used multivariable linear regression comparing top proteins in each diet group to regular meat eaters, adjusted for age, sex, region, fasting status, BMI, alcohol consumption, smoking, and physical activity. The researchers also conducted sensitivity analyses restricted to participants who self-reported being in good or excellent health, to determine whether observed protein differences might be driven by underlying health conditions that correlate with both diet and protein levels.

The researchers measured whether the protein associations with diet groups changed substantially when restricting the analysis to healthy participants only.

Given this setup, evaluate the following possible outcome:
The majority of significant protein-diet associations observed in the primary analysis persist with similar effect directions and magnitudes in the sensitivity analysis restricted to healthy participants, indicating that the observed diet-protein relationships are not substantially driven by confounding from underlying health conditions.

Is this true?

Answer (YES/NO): YES